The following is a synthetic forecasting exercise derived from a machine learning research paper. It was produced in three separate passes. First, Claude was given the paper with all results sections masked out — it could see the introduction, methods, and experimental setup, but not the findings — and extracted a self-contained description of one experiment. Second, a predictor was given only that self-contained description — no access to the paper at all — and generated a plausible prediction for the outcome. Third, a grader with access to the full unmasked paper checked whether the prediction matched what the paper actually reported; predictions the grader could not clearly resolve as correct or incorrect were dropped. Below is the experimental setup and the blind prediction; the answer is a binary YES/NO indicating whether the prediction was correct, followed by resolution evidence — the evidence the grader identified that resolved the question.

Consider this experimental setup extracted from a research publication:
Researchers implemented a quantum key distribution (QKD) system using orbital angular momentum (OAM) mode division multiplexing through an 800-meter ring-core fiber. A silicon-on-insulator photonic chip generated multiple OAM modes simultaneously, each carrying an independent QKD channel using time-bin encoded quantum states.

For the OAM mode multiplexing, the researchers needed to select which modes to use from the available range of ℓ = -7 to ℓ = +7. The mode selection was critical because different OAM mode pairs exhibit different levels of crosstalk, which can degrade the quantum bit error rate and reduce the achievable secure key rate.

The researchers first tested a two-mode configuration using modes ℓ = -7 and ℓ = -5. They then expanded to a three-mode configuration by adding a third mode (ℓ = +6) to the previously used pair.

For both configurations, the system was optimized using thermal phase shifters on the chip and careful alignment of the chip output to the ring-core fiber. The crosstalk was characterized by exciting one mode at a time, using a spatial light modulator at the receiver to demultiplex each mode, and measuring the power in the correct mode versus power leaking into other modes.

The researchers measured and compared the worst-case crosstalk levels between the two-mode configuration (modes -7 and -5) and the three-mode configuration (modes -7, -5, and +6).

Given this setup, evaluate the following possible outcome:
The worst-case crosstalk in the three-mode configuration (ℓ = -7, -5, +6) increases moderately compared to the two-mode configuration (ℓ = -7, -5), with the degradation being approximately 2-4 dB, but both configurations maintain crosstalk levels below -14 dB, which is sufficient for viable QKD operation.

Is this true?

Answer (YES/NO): NO